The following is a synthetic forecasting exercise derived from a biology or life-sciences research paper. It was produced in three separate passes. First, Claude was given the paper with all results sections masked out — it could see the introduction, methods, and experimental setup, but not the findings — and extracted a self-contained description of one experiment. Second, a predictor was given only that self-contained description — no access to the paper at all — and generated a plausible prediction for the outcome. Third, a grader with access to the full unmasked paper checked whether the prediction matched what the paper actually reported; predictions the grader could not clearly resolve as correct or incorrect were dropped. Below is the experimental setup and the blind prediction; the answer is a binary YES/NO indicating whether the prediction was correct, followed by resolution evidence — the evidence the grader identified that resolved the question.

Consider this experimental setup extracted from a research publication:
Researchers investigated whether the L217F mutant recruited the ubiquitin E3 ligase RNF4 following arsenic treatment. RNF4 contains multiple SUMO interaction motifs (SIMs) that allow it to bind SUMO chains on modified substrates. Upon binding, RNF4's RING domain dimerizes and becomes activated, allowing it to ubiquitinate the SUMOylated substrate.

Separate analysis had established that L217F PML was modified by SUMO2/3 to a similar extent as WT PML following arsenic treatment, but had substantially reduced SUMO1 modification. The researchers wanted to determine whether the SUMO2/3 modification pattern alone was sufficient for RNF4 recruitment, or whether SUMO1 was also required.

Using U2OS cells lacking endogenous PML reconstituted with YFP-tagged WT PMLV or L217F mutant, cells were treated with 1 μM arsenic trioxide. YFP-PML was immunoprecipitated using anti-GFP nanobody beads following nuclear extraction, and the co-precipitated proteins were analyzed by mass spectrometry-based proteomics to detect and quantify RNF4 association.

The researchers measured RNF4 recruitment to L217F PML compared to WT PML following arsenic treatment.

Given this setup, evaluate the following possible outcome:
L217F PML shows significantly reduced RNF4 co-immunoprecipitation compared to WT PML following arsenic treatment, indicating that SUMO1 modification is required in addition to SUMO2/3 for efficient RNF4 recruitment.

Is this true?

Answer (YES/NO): NO